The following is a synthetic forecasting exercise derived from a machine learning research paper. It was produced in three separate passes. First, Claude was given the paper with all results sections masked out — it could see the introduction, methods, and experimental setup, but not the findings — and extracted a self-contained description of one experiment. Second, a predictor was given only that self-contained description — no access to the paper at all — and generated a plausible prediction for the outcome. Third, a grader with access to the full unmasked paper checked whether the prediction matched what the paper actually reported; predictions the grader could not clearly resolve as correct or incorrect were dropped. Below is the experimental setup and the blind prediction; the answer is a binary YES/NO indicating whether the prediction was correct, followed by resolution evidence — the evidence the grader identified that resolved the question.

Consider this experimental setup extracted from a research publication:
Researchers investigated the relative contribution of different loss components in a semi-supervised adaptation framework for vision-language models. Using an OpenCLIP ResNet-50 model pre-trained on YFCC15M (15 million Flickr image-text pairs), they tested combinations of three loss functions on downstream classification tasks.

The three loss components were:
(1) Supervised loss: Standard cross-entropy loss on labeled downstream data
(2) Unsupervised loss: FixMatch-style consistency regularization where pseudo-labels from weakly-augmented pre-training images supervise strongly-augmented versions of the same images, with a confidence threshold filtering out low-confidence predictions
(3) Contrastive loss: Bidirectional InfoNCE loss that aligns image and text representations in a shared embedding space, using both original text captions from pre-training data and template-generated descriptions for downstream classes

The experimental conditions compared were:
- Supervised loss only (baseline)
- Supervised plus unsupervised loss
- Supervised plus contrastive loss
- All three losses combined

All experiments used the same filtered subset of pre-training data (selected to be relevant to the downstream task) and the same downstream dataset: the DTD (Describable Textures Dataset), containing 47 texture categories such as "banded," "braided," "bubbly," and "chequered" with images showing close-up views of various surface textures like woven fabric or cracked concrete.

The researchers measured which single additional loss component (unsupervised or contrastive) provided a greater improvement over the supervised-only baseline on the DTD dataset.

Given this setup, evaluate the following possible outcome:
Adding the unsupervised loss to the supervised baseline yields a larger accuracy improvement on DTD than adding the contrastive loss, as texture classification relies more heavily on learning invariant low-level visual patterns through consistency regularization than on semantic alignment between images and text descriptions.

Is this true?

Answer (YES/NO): NO